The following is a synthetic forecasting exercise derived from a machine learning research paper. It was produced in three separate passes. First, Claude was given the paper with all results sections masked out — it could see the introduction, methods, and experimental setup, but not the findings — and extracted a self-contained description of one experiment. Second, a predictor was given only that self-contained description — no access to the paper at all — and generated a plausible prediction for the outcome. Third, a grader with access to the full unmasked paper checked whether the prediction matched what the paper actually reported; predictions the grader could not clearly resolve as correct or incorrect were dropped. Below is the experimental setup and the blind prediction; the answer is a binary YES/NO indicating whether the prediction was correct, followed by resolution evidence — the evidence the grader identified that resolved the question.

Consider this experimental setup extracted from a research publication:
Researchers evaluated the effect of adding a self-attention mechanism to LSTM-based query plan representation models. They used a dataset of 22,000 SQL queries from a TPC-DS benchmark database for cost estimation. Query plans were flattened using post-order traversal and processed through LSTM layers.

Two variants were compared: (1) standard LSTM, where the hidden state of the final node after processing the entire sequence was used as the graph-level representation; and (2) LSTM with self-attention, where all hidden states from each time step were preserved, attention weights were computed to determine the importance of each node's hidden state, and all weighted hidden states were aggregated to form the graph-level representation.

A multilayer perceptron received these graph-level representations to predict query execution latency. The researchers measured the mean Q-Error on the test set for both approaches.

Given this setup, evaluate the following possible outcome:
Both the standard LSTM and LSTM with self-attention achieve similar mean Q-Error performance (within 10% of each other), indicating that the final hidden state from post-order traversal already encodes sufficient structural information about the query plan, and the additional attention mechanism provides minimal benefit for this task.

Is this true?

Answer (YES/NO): YES